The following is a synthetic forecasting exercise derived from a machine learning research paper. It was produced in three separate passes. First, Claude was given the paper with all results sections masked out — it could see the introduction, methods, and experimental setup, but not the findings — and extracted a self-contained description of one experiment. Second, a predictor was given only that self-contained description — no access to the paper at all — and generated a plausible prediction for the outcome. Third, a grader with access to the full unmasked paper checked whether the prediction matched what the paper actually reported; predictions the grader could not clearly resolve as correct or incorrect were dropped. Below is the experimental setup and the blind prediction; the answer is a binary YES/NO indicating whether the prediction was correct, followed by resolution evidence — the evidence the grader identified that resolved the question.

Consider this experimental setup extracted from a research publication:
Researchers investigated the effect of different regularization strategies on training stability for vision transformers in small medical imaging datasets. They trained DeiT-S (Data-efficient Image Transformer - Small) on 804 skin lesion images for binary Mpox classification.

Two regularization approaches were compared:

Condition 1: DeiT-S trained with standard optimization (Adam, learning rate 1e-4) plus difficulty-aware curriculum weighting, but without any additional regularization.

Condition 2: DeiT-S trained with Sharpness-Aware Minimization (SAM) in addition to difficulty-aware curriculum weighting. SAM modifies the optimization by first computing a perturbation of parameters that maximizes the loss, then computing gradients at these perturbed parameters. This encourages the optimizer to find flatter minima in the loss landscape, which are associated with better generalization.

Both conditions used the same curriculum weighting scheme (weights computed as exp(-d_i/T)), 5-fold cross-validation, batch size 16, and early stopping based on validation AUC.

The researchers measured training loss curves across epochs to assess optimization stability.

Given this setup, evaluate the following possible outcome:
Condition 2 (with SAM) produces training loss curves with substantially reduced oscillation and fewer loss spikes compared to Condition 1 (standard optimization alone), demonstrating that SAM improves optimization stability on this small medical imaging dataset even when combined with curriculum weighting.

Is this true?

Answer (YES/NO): NO